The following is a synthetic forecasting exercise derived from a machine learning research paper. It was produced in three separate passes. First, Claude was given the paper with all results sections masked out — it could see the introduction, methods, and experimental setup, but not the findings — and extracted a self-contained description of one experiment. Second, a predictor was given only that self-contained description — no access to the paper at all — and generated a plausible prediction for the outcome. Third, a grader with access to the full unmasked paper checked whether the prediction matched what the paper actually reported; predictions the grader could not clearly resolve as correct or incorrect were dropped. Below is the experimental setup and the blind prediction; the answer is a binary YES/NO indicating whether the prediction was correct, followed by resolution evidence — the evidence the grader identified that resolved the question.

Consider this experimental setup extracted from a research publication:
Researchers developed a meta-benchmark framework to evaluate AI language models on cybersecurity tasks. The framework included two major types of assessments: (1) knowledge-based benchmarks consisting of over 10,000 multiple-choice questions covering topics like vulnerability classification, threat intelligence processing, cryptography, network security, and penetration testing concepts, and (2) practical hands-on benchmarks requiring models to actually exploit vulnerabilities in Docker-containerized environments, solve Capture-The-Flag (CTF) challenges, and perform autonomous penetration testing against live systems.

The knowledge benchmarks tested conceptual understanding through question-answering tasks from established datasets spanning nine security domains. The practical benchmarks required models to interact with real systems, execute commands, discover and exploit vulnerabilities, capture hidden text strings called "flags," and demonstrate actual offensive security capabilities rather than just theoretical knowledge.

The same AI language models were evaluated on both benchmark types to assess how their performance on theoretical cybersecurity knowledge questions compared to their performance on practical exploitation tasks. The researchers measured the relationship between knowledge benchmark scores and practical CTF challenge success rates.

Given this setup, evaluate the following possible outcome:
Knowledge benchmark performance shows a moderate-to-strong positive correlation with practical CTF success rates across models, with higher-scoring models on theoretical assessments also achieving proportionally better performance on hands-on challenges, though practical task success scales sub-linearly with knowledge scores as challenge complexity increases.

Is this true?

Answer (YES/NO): NO